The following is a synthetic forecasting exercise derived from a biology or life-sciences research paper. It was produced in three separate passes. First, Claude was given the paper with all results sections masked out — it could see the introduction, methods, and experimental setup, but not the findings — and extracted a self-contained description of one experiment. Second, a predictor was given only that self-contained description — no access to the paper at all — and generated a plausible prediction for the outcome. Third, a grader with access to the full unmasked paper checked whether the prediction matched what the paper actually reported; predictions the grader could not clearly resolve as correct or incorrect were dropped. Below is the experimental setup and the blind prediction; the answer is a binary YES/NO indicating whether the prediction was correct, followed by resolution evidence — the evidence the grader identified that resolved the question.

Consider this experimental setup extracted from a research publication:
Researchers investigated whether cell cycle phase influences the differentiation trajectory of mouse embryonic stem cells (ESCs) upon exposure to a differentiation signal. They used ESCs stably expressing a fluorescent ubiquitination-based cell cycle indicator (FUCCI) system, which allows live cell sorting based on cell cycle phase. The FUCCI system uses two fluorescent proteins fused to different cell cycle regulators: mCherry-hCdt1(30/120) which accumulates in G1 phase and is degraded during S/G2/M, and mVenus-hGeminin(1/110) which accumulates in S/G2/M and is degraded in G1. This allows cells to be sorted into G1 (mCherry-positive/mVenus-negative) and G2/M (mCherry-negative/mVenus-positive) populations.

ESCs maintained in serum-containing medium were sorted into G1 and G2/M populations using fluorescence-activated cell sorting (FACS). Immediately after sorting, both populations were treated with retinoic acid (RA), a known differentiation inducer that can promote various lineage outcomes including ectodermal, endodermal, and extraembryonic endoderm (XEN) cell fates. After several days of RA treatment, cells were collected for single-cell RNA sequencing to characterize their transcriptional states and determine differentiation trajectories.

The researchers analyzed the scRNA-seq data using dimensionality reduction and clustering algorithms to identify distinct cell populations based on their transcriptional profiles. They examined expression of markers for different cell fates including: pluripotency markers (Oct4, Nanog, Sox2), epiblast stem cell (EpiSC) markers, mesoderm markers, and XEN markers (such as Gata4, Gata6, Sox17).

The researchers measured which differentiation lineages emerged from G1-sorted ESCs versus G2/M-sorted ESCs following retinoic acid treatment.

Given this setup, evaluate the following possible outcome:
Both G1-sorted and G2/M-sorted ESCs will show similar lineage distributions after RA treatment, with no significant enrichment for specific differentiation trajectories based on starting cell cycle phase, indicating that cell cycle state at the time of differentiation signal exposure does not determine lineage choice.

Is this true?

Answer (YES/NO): NO